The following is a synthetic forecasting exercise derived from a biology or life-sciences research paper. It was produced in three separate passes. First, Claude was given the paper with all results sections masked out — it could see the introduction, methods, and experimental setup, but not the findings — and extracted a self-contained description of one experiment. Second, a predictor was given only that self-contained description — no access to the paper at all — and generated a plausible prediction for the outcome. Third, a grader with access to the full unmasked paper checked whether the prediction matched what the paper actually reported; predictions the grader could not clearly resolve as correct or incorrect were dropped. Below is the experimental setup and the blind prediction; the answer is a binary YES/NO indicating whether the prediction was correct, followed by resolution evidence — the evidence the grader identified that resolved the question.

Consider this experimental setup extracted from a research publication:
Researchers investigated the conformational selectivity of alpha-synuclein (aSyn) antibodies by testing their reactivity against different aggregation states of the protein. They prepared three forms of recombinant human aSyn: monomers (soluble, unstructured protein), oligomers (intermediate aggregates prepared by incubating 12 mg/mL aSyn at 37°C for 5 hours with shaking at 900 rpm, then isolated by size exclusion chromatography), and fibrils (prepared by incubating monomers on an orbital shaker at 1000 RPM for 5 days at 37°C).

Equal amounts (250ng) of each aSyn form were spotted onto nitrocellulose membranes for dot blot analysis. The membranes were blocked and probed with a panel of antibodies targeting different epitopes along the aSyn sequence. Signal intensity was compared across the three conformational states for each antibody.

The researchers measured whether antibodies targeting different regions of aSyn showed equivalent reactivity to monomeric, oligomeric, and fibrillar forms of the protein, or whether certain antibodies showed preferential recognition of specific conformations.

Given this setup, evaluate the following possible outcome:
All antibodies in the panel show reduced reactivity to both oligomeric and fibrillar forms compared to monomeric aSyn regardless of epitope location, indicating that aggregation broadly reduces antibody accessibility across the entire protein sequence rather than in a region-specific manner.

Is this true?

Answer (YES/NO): NO